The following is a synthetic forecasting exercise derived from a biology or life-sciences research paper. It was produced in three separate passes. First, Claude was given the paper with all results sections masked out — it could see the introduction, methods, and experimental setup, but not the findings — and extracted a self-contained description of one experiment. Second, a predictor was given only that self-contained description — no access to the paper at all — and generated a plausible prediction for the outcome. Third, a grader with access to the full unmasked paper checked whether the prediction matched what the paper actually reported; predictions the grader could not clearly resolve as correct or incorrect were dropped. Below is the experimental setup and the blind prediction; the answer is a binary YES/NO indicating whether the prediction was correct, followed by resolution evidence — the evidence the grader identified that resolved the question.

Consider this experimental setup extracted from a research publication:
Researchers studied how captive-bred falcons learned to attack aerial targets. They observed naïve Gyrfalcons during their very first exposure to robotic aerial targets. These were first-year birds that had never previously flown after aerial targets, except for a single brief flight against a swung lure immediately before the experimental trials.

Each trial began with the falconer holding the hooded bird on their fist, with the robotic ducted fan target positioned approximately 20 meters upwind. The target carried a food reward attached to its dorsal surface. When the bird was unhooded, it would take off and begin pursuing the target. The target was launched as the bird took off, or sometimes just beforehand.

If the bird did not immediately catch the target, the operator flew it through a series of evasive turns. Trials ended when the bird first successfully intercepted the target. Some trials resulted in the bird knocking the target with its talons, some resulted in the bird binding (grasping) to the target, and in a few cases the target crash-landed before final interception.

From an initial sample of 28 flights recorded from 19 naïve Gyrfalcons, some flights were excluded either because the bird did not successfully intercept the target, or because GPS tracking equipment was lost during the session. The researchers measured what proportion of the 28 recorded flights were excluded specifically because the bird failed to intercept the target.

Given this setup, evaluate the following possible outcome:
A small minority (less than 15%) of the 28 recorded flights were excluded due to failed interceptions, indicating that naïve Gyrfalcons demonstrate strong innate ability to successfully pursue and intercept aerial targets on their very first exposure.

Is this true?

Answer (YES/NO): YES